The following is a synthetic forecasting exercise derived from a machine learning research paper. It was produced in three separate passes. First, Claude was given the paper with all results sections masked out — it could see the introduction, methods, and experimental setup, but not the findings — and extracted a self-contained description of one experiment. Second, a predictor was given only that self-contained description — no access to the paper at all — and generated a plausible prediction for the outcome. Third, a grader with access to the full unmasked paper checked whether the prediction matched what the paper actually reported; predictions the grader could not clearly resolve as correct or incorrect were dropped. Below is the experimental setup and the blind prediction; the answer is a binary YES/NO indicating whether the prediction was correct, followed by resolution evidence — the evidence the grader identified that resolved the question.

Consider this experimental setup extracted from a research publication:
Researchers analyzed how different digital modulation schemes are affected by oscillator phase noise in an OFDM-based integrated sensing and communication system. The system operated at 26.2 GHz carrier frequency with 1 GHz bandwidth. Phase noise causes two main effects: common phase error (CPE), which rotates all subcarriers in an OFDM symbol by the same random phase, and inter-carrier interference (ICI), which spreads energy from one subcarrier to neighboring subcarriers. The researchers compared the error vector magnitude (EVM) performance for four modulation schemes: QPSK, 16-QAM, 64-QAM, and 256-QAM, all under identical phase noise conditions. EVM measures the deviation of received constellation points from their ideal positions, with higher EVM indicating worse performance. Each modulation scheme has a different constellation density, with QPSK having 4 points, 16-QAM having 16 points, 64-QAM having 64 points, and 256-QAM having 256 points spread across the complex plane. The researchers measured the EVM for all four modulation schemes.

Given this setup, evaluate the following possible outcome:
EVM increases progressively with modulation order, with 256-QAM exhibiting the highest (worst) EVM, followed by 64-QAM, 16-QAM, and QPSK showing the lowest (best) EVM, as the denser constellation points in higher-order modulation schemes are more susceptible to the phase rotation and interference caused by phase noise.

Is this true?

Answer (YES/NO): YES